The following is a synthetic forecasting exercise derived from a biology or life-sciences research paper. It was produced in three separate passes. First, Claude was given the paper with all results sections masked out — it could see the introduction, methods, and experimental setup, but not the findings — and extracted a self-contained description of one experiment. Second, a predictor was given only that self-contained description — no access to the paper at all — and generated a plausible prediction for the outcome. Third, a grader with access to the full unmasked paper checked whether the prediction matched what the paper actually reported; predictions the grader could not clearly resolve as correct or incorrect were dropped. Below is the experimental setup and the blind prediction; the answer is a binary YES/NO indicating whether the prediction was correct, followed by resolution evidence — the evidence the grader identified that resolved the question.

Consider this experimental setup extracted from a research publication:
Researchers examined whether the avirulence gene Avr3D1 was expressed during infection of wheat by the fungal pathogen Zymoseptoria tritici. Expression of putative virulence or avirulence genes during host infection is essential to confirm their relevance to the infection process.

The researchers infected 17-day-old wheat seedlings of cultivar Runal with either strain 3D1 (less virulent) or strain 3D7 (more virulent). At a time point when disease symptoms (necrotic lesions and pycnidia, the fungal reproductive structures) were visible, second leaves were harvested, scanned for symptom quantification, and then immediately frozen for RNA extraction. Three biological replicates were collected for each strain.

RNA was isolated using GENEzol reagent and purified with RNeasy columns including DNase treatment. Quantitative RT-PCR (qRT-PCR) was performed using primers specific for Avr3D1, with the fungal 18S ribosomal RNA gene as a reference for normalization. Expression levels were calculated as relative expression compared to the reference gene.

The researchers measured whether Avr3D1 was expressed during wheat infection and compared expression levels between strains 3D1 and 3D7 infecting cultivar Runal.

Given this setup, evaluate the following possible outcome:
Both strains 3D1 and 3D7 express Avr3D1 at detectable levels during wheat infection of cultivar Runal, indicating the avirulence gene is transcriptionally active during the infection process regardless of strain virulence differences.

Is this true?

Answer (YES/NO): YES